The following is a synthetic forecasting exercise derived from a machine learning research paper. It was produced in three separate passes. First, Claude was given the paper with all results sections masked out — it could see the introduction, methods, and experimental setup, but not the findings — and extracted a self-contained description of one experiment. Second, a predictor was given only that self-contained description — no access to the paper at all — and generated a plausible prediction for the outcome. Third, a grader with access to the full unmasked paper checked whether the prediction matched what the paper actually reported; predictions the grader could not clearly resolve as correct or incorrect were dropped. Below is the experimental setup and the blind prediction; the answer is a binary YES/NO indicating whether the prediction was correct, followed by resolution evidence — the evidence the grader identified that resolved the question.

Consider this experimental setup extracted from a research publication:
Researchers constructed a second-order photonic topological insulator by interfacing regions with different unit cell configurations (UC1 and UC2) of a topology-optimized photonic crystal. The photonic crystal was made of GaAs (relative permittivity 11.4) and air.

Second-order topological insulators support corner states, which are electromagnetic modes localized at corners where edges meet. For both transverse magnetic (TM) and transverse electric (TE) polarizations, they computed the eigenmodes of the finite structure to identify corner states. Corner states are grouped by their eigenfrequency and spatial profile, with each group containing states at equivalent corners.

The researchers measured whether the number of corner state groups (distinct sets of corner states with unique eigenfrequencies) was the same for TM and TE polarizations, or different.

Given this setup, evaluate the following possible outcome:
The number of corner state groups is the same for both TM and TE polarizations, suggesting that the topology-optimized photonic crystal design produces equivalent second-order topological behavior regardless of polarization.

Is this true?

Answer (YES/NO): YES